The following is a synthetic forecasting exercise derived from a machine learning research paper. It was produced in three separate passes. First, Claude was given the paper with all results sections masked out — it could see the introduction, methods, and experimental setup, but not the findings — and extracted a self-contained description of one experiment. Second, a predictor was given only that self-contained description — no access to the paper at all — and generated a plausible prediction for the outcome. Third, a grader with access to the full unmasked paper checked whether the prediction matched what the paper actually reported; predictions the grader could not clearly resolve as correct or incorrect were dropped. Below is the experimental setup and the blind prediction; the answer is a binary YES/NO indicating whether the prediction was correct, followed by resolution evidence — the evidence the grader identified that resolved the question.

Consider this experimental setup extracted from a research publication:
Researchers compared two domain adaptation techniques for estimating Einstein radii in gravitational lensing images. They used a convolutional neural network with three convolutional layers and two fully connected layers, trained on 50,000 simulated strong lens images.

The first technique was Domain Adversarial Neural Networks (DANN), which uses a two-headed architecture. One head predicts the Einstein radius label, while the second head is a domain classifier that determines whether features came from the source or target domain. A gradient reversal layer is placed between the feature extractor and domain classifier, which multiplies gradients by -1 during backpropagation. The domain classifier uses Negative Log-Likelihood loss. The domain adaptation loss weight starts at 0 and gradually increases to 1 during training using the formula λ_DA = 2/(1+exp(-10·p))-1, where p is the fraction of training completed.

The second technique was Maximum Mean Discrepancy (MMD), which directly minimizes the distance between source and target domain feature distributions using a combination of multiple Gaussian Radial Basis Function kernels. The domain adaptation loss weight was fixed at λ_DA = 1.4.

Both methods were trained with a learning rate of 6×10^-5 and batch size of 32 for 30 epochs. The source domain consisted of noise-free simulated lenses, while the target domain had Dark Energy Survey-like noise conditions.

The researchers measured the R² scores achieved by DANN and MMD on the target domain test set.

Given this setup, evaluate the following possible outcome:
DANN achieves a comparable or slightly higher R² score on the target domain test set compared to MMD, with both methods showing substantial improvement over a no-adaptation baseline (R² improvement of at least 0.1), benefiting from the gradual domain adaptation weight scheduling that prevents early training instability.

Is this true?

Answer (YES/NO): NO